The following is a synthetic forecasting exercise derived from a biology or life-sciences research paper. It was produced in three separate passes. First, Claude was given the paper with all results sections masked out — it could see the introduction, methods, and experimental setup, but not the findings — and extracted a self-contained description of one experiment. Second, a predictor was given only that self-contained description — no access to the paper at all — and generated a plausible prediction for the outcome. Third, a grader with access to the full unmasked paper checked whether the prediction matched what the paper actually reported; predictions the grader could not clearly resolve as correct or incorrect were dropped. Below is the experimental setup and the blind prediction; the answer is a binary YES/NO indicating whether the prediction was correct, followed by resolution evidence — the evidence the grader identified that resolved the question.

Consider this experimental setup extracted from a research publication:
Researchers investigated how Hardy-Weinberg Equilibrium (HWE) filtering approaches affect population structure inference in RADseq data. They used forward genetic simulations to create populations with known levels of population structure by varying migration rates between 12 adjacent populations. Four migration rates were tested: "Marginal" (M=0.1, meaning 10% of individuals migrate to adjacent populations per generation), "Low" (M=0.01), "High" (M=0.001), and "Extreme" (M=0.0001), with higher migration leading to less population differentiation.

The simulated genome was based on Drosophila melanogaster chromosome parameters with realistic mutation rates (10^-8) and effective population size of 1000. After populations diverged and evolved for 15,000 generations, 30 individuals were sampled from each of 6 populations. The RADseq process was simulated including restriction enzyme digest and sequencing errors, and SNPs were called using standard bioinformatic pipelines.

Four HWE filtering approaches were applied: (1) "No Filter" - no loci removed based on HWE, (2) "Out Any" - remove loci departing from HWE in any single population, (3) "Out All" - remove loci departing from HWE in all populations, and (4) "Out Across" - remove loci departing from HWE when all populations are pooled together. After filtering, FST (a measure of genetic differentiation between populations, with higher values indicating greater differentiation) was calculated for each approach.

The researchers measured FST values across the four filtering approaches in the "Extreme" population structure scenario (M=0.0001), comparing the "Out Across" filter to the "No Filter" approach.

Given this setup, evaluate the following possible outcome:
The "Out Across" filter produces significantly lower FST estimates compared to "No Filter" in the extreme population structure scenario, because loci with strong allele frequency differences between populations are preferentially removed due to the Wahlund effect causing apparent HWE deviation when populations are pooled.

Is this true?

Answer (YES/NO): YES